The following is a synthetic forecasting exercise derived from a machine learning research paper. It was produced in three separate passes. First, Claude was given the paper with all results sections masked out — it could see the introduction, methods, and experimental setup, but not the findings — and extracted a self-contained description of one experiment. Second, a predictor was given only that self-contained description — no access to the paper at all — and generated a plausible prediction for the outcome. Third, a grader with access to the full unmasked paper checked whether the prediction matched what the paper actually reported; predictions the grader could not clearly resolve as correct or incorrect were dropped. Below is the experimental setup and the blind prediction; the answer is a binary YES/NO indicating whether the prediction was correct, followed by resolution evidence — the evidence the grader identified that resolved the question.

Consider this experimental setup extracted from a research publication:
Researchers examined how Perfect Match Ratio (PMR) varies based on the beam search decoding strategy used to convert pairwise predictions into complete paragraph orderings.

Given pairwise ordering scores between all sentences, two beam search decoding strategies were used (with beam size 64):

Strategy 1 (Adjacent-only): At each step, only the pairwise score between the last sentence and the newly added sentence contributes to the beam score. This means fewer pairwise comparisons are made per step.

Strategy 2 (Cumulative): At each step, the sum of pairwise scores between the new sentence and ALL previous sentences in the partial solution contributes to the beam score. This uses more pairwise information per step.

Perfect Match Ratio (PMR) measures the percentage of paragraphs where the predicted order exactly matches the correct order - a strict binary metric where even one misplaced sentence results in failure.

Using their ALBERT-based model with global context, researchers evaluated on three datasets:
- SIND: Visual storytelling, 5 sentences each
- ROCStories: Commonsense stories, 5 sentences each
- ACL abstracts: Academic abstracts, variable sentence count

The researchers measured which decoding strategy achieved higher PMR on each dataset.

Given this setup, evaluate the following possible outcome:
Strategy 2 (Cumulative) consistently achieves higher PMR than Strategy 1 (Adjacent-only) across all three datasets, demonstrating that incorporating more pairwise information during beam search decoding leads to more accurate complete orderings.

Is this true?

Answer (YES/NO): NO